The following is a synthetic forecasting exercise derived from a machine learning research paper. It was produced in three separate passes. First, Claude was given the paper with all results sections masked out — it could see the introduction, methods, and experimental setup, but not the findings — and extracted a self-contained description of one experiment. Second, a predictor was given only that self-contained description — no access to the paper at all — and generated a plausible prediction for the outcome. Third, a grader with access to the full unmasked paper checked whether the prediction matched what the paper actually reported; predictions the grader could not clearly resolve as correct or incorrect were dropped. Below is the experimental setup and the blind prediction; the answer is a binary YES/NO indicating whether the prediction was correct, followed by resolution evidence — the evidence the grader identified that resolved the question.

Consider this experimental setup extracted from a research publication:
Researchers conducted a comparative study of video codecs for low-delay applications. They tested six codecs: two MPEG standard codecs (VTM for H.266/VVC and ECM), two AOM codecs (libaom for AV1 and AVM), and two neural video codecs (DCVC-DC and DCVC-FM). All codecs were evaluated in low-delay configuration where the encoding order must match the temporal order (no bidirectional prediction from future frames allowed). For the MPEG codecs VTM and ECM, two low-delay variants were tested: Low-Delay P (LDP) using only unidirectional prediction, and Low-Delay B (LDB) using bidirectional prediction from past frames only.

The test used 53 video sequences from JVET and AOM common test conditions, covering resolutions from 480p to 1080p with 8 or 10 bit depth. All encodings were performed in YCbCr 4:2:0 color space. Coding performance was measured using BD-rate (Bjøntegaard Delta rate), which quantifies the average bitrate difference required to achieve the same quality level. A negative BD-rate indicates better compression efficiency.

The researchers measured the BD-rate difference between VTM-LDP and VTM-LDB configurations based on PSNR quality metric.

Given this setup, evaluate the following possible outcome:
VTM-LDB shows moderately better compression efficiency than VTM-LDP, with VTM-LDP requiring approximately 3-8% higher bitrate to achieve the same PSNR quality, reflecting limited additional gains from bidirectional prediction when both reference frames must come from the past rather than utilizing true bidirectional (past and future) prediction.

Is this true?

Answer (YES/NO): YES